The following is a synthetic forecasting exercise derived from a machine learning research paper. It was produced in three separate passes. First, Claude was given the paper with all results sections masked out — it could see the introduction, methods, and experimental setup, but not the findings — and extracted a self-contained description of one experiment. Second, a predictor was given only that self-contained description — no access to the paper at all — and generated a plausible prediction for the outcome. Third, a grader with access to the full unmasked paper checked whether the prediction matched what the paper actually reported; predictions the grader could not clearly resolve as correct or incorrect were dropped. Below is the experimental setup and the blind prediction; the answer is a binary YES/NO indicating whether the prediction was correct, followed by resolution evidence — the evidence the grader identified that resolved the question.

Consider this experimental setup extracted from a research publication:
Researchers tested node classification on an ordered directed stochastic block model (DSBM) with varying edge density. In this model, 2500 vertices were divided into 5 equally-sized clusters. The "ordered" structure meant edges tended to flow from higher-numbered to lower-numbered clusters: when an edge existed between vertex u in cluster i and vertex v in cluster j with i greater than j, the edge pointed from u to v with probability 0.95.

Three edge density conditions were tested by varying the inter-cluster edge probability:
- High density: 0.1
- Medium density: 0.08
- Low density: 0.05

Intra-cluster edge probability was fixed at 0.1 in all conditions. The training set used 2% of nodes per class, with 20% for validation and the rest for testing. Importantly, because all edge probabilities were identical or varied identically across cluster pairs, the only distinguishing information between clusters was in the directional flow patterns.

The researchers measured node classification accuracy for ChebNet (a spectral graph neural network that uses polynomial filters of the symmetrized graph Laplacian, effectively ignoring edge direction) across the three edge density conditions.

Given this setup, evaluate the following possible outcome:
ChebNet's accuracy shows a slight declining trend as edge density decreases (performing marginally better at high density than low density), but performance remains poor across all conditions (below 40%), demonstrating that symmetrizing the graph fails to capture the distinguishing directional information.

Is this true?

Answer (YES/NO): NO